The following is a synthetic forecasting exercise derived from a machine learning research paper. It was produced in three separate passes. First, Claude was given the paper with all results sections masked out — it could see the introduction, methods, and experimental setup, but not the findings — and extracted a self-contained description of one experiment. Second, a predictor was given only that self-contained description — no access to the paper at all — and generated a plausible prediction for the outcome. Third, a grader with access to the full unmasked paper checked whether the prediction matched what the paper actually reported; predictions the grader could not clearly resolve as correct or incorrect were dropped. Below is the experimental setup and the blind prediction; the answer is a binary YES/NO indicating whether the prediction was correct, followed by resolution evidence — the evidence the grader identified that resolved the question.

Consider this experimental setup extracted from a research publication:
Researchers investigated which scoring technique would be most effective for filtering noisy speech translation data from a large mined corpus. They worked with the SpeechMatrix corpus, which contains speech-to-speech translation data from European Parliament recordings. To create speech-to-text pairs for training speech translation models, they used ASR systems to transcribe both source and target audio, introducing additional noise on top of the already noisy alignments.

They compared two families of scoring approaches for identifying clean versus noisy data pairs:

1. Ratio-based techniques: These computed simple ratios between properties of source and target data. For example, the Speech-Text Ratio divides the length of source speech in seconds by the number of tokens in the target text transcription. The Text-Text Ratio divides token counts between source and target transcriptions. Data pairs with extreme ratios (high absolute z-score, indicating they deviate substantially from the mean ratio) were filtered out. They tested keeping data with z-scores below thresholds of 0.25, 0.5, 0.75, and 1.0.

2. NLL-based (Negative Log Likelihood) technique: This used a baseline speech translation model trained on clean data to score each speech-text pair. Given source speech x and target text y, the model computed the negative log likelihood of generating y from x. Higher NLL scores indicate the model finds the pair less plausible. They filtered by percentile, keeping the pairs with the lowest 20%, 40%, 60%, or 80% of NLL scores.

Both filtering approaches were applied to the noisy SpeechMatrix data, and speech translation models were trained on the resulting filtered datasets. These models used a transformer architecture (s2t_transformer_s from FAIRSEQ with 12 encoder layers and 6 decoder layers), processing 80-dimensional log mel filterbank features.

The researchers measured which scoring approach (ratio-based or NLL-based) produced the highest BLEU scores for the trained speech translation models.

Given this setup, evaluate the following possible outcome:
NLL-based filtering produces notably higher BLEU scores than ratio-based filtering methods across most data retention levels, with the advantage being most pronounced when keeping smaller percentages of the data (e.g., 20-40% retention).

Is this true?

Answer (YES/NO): NO